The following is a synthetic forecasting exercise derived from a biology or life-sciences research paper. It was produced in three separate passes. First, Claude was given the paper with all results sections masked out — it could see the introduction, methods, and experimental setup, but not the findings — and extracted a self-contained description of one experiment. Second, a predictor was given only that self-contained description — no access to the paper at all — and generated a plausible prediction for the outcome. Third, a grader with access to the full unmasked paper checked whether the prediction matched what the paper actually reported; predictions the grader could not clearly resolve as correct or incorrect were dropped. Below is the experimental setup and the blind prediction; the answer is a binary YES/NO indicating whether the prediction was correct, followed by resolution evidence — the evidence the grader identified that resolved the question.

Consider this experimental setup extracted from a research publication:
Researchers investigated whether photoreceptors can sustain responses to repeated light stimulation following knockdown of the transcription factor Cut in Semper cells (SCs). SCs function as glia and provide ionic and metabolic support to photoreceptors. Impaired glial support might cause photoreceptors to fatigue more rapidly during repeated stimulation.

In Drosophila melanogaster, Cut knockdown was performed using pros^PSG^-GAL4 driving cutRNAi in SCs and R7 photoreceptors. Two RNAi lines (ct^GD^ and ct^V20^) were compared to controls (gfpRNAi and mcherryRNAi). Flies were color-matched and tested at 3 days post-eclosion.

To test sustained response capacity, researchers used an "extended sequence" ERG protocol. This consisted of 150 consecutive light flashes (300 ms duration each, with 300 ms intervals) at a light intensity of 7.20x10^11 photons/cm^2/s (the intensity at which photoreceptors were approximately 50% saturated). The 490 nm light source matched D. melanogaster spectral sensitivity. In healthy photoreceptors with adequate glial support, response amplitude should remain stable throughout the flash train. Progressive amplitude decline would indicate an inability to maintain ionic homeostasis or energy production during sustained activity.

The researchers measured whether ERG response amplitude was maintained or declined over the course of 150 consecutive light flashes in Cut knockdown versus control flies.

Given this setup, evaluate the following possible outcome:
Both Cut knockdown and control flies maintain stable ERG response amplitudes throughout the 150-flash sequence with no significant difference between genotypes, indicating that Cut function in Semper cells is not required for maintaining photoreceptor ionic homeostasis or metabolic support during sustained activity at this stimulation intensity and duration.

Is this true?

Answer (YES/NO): YES